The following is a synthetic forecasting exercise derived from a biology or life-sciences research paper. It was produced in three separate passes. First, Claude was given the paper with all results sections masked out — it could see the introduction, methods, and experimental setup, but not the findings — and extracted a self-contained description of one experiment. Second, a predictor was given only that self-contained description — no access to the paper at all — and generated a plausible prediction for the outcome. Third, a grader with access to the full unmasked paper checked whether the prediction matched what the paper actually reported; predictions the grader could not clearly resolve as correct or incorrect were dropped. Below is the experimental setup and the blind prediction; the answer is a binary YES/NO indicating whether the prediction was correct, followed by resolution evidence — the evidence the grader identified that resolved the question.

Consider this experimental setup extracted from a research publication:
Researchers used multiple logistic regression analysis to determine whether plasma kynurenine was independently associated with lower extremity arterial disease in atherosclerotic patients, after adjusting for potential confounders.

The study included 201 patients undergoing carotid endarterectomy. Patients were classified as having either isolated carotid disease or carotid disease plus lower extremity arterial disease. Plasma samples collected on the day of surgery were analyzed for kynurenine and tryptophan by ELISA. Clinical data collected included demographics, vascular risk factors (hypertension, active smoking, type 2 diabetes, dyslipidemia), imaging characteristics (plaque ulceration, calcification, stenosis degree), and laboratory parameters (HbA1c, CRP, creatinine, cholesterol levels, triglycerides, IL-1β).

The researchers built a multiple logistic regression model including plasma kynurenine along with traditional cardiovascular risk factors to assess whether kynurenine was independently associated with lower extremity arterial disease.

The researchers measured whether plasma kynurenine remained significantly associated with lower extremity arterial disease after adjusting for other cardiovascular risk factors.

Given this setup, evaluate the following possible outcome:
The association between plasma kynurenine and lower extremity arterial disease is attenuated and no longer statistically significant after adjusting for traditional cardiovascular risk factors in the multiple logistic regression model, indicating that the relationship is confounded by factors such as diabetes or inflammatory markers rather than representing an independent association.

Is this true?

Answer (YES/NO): NO